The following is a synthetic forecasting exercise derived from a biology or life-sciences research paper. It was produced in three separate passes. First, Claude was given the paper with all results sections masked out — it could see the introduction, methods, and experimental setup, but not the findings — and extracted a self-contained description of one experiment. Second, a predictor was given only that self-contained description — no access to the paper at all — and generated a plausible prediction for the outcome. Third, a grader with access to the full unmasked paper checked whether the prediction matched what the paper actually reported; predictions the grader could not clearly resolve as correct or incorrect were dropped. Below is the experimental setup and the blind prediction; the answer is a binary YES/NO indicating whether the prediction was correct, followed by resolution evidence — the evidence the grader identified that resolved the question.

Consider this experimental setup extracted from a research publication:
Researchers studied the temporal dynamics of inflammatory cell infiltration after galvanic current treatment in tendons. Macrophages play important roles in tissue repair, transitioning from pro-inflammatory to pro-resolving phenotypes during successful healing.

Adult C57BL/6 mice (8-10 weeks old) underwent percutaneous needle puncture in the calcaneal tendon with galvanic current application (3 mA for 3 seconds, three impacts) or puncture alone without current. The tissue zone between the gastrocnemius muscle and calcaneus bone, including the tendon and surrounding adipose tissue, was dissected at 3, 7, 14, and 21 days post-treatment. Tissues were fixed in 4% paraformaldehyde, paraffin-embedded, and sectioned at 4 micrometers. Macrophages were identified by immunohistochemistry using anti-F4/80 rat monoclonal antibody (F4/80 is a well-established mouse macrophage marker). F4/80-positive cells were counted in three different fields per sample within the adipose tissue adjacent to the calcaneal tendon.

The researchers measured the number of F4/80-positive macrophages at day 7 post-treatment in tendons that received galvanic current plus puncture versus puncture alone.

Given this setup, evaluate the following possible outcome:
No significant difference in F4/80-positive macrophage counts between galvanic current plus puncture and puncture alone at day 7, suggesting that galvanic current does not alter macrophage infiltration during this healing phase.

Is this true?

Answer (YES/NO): YES